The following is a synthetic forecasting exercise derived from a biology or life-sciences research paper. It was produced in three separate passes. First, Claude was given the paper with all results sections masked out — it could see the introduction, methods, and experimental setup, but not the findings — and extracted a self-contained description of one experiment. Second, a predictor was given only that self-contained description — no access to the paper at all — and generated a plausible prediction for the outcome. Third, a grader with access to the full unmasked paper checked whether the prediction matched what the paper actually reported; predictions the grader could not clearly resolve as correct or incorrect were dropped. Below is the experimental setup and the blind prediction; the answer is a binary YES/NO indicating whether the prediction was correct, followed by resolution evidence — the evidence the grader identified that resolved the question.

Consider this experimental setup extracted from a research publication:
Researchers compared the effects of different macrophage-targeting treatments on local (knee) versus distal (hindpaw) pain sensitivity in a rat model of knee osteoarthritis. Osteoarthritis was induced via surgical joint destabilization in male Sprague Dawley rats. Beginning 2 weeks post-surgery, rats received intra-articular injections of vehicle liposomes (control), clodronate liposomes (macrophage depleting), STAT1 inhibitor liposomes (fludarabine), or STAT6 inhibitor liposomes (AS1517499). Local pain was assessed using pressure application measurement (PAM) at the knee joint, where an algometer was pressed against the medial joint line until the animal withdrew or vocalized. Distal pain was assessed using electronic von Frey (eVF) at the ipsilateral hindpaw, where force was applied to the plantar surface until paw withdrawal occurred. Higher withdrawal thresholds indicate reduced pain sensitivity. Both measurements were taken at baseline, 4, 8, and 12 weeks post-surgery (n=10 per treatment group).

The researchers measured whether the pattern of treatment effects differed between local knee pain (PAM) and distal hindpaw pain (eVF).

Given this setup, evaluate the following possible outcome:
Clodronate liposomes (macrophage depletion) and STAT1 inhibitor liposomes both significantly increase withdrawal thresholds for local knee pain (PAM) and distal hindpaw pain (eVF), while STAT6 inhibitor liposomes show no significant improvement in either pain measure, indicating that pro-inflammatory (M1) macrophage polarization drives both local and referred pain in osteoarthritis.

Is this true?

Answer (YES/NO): NO